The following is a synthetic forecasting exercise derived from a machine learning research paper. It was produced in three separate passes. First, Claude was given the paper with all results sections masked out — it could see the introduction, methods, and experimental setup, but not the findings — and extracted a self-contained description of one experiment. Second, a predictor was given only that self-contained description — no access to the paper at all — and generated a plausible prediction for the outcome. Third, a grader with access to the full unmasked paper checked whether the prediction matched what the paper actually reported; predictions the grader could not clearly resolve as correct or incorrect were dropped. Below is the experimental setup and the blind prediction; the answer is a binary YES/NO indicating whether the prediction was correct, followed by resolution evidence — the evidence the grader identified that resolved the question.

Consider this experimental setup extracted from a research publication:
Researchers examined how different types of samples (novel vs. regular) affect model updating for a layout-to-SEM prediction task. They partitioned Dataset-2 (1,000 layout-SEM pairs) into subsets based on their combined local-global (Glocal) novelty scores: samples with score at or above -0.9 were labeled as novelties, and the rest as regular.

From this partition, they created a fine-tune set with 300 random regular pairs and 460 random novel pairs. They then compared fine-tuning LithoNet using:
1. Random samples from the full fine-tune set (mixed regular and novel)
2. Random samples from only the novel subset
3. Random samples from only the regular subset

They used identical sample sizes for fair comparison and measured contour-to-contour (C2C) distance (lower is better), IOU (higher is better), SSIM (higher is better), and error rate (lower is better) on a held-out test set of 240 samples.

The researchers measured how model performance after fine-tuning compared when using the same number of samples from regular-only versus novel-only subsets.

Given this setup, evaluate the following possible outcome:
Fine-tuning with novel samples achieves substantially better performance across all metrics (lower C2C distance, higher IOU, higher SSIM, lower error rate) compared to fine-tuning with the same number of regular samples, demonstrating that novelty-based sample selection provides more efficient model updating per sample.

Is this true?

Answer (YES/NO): YES